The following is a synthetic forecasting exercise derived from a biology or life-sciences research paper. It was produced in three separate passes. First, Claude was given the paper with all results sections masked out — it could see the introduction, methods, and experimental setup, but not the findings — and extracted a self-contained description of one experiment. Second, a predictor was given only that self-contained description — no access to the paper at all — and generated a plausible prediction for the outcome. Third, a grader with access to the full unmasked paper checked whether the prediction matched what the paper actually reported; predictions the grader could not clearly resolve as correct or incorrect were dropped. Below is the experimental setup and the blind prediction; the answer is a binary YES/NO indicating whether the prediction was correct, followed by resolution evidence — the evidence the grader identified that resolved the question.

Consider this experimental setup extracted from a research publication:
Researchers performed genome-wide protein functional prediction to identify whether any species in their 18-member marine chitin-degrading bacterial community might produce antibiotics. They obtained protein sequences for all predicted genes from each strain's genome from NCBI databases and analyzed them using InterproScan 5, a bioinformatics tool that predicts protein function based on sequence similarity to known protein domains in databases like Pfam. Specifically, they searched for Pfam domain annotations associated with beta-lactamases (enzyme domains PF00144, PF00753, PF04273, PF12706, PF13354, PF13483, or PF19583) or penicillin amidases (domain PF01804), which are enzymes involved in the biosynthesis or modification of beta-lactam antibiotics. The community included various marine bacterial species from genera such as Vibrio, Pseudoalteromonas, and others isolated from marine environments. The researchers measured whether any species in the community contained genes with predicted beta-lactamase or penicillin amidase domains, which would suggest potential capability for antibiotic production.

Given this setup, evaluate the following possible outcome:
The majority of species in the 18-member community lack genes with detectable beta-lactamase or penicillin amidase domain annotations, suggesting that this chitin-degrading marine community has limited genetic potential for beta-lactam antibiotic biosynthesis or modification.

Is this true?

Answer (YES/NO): NO